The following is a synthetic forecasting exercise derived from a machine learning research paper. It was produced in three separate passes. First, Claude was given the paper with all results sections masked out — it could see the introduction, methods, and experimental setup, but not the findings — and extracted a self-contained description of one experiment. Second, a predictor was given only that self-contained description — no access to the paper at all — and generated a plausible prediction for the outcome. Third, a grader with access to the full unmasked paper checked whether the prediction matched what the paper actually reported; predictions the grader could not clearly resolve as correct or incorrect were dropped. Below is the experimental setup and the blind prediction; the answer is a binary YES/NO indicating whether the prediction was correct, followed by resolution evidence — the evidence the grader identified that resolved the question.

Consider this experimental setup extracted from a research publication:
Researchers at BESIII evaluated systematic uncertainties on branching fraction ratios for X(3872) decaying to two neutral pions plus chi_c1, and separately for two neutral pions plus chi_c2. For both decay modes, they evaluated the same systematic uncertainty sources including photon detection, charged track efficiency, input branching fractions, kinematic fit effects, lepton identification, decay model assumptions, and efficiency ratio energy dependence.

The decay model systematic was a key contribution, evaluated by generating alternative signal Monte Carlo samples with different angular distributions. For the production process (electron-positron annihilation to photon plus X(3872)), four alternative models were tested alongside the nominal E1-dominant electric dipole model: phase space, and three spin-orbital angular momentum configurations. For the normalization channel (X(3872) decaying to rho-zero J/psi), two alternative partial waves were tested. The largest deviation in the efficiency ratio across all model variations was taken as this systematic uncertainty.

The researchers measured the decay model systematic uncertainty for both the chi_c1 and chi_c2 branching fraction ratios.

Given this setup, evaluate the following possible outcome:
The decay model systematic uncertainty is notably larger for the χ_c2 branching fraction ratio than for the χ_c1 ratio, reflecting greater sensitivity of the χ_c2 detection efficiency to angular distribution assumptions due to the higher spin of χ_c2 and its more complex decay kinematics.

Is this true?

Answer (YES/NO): NO